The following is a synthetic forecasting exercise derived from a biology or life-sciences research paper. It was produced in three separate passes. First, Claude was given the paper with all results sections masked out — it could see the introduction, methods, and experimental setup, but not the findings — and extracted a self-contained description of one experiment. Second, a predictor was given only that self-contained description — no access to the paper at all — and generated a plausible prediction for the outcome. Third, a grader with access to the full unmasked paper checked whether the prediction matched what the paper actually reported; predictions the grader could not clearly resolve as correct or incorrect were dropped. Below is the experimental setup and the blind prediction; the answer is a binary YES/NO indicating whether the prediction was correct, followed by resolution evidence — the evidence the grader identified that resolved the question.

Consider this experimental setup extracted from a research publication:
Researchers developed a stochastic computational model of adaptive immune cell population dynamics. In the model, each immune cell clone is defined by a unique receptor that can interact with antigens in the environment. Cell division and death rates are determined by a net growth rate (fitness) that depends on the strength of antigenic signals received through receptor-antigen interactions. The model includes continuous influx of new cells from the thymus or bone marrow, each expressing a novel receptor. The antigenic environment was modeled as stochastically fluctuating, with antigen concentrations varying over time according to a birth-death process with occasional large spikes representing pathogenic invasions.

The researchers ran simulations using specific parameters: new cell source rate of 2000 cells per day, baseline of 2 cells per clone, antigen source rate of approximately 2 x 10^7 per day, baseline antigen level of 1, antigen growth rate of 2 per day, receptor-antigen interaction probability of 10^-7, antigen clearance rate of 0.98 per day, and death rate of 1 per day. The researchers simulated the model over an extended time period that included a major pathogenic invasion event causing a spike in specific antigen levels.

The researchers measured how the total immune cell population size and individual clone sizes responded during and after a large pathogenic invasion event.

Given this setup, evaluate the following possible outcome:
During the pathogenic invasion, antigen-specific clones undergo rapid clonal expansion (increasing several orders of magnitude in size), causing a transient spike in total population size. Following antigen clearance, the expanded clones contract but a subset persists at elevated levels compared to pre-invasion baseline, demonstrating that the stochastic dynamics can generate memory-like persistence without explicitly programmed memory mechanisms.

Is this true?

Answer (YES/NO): NO